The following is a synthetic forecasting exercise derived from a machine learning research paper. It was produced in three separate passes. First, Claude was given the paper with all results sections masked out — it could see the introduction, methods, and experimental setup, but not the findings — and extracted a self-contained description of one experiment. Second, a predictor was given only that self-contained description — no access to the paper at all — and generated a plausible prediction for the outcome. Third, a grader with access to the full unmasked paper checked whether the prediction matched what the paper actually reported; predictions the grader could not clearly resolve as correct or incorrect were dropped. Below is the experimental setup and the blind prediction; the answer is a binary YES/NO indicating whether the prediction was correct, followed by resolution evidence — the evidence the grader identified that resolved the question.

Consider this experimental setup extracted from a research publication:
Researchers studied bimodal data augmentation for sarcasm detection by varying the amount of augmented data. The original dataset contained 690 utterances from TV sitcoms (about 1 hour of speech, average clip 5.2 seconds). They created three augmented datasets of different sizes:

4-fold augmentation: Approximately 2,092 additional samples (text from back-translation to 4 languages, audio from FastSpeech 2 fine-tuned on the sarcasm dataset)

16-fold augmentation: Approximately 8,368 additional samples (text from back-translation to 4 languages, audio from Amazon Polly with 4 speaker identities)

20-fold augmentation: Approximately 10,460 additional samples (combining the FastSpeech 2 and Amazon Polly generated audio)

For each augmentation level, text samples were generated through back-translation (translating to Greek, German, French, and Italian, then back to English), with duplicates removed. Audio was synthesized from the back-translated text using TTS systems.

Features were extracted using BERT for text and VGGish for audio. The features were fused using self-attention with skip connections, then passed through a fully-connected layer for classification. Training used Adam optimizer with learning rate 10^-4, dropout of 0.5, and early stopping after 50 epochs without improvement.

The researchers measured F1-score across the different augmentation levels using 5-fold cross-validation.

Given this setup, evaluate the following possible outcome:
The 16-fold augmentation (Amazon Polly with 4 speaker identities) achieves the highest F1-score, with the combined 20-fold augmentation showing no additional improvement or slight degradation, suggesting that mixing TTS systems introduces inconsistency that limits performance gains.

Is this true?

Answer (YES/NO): NO